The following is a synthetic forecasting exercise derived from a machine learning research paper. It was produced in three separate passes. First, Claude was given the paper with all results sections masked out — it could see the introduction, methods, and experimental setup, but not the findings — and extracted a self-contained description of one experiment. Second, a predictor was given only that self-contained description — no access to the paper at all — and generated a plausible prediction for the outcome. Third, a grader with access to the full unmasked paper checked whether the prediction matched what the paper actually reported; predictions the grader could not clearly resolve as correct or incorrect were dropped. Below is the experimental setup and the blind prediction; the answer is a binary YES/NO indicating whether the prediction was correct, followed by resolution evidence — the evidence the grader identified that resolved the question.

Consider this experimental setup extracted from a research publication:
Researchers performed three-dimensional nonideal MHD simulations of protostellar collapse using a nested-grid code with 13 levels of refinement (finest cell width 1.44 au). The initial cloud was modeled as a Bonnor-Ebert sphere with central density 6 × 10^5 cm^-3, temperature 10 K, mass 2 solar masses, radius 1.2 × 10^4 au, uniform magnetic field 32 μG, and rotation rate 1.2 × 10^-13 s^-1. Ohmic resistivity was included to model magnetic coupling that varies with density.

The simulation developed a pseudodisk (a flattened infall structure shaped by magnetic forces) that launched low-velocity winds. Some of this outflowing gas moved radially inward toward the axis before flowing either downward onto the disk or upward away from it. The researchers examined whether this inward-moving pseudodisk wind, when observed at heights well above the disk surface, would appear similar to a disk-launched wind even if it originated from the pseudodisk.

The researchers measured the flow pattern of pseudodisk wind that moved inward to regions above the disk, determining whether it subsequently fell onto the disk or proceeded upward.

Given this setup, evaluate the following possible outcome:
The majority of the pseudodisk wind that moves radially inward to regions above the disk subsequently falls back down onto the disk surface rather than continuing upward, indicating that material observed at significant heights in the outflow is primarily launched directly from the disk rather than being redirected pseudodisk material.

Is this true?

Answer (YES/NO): NO